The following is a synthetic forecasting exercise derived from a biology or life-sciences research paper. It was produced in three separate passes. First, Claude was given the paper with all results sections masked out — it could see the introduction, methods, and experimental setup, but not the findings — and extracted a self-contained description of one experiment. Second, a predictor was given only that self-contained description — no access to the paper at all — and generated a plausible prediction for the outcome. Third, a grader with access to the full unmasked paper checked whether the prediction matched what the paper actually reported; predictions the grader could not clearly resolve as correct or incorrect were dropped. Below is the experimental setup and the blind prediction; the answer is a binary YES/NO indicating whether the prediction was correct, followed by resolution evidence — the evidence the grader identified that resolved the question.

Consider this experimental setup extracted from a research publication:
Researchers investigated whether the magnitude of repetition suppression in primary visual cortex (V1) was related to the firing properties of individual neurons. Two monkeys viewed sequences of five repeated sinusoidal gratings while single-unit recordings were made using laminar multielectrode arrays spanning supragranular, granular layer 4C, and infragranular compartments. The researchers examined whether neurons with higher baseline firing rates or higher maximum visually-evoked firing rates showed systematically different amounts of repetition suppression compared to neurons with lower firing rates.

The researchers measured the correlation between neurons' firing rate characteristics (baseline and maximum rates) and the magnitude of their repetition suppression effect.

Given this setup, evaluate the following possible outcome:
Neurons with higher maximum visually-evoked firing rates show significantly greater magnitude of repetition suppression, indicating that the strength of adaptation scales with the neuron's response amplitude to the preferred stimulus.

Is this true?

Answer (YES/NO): NO